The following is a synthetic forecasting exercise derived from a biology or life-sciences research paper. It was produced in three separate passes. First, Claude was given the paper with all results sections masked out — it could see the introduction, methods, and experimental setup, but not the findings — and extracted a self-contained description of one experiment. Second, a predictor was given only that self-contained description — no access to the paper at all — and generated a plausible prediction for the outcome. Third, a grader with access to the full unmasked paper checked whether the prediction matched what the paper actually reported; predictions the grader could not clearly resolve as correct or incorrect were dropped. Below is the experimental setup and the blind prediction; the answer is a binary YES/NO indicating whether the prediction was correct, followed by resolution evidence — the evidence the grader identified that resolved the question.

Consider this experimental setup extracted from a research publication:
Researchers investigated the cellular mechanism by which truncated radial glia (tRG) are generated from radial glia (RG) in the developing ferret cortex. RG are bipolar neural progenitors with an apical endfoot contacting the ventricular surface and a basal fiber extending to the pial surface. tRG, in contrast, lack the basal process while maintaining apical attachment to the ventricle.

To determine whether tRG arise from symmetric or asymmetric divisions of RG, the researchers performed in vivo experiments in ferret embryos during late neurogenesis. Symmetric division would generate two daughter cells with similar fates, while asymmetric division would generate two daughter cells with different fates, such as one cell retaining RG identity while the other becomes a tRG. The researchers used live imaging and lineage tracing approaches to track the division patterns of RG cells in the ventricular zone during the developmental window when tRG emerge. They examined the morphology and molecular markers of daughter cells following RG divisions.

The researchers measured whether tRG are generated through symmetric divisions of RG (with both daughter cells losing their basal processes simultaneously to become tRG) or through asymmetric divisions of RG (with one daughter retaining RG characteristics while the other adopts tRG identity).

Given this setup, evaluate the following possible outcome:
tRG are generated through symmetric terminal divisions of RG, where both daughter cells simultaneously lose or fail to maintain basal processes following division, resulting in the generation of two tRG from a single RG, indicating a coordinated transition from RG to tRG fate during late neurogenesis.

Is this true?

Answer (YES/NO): NO